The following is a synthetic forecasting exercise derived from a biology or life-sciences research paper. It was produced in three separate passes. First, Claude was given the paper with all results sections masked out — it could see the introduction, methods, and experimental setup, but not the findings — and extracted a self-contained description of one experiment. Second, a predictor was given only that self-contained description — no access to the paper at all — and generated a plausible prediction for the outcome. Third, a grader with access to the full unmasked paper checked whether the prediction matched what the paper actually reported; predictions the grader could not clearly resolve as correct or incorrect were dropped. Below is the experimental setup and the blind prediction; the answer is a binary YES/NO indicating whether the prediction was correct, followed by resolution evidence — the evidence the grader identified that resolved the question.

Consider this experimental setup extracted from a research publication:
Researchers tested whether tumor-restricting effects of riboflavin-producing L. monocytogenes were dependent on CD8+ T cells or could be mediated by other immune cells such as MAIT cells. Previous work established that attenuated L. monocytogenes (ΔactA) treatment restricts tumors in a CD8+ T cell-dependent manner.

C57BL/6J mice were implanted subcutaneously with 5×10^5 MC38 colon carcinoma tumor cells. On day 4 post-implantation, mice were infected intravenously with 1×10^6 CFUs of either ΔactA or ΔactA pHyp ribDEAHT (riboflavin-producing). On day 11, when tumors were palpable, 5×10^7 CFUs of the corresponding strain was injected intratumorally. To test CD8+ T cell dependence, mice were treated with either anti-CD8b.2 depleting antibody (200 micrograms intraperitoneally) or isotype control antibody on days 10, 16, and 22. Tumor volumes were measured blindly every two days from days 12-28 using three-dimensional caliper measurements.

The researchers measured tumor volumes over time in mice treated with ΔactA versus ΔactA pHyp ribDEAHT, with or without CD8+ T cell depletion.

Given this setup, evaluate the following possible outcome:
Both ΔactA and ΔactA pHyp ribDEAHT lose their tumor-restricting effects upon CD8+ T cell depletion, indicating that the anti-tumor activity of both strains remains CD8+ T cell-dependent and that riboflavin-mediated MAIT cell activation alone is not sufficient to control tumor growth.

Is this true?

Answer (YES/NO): NO